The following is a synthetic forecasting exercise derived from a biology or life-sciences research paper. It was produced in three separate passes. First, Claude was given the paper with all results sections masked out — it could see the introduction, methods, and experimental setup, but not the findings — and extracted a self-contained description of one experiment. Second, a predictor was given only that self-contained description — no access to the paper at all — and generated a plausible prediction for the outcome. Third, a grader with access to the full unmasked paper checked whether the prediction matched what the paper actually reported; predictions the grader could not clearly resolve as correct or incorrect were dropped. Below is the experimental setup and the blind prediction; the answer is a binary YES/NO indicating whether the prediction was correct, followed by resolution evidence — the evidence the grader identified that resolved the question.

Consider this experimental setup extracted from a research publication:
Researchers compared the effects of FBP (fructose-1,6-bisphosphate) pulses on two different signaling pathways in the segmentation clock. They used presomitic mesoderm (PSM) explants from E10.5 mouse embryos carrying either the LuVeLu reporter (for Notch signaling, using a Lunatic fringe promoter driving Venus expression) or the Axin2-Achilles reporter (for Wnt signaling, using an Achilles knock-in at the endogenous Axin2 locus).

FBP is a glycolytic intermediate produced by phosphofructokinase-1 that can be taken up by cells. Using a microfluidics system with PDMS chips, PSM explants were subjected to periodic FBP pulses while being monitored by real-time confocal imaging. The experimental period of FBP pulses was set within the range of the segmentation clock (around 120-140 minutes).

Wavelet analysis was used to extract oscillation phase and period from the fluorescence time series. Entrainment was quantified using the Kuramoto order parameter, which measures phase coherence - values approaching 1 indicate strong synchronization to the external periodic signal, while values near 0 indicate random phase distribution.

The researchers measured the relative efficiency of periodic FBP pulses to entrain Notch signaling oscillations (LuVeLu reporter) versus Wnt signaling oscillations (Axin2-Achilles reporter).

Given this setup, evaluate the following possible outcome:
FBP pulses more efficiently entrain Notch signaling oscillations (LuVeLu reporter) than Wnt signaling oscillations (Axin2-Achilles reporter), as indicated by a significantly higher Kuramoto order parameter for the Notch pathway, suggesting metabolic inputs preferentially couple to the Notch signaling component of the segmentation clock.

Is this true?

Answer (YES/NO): NO